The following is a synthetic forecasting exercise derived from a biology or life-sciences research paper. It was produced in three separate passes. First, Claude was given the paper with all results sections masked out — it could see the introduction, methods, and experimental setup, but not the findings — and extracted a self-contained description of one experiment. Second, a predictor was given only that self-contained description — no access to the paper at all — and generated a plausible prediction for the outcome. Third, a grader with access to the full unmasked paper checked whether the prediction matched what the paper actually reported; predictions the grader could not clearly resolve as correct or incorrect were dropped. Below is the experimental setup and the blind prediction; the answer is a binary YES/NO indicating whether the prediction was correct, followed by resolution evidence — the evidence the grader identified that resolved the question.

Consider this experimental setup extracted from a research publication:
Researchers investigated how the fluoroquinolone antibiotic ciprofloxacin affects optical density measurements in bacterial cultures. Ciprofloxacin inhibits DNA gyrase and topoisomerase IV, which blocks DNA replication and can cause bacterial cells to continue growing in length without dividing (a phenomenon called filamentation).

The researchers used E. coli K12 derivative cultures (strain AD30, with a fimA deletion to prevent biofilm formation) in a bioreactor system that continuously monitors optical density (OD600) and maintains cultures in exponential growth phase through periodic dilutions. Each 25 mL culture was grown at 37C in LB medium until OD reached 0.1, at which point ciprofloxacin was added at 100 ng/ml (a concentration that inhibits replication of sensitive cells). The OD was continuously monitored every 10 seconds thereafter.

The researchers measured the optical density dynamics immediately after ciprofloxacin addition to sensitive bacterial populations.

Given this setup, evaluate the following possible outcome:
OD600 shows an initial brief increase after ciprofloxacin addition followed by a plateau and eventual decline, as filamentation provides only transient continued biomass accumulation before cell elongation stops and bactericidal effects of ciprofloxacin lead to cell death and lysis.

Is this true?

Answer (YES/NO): NO